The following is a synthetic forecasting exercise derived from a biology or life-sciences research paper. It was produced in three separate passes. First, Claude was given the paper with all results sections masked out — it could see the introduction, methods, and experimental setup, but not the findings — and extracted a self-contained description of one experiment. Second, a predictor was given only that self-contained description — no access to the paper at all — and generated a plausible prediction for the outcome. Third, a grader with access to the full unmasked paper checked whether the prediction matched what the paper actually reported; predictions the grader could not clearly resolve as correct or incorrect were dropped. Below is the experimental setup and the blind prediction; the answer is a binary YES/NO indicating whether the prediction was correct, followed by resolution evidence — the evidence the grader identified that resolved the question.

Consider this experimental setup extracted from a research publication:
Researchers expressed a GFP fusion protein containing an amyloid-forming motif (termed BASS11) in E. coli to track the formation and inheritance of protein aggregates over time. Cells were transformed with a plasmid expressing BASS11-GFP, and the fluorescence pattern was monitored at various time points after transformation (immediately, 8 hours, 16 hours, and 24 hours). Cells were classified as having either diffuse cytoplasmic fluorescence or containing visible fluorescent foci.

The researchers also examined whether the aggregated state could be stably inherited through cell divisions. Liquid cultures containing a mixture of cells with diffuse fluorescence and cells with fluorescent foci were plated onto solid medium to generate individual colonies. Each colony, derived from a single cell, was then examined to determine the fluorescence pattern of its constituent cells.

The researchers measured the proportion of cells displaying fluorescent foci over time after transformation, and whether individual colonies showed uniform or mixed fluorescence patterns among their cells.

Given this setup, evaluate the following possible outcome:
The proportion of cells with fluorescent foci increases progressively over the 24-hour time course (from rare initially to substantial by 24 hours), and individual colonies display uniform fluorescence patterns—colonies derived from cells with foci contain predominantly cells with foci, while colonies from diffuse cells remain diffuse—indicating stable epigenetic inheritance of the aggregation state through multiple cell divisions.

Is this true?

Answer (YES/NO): YES